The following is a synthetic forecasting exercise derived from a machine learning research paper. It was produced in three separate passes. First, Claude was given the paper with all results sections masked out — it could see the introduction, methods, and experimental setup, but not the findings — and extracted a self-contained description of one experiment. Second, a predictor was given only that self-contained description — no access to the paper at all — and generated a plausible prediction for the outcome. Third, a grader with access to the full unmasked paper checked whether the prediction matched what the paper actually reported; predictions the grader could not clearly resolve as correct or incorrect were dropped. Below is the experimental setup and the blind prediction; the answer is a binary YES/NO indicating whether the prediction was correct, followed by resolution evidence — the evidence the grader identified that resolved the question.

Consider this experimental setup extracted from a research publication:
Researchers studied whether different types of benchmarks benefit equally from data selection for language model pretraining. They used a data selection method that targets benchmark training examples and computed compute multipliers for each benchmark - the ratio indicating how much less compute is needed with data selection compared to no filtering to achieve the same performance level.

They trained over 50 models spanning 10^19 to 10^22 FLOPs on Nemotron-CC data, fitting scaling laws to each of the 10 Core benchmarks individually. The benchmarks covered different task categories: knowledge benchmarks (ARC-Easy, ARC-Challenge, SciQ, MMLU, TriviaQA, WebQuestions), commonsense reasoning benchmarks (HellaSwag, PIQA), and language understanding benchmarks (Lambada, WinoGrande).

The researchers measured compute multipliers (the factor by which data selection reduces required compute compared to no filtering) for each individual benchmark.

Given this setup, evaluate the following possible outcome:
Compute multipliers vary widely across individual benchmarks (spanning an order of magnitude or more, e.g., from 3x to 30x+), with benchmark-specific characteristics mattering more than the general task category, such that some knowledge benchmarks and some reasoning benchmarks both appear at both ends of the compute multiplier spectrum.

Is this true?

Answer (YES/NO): NO